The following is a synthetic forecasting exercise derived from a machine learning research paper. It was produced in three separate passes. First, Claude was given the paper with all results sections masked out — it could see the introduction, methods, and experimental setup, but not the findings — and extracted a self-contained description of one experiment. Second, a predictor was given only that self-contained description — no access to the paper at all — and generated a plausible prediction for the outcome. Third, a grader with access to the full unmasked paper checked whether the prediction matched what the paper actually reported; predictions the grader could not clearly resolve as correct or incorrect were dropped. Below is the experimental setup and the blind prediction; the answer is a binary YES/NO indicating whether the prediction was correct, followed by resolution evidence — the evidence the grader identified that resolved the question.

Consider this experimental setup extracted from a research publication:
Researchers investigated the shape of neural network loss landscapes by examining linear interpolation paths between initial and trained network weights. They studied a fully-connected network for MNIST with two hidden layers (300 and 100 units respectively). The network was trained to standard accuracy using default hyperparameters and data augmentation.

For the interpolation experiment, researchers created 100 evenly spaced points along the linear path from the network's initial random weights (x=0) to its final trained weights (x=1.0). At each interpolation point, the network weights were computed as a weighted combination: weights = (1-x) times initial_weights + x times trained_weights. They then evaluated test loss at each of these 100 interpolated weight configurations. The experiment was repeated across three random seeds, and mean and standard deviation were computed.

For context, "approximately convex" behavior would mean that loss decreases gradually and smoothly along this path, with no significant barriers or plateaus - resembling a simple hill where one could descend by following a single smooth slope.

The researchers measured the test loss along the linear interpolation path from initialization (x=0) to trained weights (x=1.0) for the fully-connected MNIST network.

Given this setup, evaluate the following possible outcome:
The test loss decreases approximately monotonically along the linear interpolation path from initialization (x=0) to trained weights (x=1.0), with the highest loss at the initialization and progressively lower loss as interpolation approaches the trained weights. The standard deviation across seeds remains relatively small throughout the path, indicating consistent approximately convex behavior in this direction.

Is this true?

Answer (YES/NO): YES